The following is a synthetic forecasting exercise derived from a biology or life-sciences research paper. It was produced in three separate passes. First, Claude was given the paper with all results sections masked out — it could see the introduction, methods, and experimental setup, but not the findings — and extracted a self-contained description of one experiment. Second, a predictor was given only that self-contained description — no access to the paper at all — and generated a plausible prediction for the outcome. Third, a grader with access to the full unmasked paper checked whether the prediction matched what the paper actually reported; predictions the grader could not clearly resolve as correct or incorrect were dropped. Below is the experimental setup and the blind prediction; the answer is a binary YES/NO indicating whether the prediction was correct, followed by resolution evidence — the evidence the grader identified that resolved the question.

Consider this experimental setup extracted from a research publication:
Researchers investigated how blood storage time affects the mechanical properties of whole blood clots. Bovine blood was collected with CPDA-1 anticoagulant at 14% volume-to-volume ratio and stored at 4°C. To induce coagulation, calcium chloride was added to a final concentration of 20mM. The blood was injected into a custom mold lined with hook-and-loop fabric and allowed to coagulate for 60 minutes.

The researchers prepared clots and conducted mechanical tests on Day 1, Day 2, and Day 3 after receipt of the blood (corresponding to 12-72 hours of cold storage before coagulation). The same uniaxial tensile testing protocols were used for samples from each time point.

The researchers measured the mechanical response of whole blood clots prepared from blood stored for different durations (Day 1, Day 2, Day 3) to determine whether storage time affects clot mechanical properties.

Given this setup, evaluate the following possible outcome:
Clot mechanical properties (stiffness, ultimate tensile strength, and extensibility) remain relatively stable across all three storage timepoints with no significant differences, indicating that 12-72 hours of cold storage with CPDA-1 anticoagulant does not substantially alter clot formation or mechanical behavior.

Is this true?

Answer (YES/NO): YES